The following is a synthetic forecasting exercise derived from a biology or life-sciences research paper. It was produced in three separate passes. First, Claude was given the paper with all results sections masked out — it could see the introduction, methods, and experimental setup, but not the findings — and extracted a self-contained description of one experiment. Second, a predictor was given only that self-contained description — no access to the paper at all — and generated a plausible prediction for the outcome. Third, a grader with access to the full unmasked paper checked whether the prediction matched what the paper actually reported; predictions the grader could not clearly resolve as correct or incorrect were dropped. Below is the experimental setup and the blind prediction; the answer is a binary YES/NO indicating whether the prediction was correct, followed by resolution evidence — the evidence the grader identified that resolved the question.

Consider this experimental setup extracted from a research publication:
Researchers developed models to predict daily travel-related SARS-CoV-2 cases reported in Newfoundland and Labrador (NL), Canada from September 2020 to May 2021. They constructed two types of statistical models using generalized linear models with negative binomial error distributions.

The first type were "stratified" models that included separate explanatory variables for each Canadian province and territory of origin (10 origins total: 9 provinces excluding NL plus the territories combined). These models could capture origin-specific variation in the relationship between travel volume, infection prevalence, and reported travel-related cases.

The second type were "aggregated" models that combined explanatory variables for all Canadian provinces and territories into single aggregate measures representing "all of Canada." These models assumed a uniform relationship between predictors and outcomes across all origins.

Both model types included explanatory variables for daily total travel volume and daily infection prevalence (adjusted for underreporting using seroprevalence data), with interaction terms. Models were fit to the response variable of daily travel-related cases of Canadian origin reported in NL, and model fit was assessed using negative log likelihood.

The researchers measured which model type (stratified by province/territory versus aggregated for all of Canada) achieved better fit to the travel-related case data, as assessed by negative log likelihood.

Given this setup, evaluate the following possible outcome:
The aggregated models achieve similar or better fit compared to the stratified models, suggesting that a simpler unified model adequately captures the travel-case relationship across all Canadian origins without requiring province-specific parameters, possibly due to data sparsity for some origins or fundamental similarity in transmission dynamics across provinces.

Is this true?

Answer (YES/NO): NO